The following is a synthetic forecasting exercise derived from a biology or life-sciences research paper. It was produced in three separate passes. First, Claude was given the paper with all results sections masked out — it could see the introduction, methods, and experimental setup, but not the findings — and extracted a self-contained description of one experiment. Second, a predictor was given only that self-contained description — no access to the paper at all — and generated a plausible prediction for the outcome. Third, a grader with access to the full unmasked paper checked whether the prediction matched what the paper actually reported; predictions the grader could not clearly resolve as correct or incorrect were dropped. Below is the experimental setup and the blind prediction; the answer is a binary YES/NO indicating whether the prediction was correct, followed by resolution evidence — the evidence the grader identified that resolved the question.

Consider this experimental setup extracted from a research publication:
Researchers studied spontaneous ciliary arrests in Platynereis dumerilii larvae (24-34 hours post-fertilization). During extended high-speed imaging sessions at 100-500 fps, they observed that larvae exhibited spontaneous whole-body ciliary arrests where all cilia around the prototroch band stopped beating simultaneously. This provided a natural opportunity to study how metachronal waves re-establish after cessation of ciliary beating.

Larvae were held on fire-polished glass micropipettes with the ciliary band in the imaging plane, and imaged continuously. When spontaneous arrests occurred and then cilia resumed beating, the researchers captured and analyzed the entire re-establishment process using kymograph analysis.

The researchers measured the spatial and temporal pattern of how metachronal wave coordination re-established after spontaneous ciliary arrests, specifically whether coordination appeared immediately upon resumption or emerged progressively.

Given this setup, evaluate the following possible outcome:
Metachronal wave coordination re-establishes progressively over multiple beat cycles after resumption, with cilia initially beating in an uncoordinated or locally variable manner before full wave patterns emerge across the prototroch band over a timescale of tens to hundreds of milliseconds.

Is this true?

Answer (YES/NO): NO